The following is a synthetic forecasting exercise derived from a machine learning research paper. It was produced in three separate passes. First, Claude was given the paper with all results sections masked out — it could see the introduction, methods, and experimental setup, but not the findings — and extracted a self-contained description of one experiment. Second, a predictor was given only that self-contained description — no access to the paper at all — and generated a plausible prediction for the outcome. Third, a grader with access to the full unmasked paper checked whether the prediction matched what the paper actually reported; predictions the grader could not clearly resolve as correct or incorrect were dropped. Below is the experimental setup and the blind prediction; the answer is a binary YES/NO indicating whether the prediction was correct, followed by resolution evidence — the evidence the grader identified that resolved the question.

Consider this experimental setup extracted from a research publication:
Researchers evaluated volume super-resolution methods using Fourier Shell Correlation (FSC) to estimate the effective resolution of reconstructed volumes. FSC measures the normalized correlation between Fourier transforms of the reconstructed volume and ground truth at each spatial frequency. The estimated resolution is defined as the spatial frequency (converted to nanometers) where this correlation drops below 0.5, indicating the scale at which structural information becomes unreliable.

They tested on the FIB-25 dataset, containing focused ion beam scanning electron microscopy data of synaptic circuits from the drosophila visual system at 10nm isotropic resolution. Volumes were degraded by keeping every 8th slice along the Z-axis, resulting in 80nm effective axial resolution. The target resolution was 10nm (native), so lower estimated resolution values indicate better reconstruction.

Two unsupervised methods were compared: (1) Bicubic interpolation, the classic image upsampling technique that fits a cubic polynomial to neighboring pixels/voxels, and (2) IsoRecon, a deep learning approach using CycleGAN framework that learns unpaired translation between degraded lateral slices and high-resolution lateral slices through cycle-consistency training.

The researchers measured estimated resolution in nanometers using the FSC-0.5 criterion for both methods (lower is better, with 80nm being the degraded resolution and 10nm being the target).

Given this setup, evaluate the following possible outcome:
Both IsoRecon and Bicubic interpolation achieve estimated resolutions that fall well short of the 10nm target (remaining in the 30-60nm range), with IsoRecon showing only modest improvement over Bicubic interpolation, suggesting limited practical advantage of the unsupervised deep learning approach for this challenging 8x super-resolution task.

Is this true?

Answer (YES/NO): NO